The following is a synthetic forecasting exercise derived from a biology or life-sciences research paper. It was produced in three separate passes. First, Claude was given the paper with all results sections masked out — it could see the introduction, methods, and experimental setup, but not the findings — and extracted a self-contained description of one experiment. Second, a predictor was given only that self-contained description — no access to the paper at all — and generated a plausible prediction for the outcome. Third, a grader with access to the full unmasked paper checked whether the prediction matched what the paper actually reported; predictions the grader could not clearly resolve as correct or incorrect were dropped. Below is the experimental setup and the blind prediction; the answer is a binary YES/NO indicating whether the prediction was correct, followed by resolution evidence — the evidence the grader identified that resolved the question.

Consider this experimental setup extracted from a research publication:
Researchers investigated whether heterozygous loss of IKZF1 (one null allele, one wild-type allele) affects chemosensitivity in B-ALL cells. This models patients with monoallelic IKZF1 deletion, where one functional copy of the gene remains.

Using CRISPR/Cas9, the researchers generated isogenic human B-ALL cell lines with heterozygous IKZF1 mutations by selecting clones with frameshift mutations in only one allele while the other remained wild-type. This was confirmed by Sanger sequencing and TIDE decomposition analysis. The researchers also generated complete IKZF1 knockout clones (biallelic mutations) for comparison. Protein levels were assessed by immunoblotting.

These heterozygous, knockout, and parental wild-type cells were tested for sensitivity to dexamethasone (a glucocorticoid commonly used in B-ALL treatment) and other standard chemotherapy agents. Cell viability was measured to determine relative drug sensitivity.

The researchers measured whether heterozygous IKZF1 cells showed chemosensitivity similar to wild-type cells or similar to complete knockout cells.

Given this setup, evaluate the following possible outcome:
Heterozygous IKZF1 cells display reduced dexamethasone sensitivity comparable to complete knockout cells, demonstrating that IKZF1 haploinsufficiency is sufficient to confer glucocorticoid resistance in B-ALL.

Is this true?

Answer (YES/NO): NO